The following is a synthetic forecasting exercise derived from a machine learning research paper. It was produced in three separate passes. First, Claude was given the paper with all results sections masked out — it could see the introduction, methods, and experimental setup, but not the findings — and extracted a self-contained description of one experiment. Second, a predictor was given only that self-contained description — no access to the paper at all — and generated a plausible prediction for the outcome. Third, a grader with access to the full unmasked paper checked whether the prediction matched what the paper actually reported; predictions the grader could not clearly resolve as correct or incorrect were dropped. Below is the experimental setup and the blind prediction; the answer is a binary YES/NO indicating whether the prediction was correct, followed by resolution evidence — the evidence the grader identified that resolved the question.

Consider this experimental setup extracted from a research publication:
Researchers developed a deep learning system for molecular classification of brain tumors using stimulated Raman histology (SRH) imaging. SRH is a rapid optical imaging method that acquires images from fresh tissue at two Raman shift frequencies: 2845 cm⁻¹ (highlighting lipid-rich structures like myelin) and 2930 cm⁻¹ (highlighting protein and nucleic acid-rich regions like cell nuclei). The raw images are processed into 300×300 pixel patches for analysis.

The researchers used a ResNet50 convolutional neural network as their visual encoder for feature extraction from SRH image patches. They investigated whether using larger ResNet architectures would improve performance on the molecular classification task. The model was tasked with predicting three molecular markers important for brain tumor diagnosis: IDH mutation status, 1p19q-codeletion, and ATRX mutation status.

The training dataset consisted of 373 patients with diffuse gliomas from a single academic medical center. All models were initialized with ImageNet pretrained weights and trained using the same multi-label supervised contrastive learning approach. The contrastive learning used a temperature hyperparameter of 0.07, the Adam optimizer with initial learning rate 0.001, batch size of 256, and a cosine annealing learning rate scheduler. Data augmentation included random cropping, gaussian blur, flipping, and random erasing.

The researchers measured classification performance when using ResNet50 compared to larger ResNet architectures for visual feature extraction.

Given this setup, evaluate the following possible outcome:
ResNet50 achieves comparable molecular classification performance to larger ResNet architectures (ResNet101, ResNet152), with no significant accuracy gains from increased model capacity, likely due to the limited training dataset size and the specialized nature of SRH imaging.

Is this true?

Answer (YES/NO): YES